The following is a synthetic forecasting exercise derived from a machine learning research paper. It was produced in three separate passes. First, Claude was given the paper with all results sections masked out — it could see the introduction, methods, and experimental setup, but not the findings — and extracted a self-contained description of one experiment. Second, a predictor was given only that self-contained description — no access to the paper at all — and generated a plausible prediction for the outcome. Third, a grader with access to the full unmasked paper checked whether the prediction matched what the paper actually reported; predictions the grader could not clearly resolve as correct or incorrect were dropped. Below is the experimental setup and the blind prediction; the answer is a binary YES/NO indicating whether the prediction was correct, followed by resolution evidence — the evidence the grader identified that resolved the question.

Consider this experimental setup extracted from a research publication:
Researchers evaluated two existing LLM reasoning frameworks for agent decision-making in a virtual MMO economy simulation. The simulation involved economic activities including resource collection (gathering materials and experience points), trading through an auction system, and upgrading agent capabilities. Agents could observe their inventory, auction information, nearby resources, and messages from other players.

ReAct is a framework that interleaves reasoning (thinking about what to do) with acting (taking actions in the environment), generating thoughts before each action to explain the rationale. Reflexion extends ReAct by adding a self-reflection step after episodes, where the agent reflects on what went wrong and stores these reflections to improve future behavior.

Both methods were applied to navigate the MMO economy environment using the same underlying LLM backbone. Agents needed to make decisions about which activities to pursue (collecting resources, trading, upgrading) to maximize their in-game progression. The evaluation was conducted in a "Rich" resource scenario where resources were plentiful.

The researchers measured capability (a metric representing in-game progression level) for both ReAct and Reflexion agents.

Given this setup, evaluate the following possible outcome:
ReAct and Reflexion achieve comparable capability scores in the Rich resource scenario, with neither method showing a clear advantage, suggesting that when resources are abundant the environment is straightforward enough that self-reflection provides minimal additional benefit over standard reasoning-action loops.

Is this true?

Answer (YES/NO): NO